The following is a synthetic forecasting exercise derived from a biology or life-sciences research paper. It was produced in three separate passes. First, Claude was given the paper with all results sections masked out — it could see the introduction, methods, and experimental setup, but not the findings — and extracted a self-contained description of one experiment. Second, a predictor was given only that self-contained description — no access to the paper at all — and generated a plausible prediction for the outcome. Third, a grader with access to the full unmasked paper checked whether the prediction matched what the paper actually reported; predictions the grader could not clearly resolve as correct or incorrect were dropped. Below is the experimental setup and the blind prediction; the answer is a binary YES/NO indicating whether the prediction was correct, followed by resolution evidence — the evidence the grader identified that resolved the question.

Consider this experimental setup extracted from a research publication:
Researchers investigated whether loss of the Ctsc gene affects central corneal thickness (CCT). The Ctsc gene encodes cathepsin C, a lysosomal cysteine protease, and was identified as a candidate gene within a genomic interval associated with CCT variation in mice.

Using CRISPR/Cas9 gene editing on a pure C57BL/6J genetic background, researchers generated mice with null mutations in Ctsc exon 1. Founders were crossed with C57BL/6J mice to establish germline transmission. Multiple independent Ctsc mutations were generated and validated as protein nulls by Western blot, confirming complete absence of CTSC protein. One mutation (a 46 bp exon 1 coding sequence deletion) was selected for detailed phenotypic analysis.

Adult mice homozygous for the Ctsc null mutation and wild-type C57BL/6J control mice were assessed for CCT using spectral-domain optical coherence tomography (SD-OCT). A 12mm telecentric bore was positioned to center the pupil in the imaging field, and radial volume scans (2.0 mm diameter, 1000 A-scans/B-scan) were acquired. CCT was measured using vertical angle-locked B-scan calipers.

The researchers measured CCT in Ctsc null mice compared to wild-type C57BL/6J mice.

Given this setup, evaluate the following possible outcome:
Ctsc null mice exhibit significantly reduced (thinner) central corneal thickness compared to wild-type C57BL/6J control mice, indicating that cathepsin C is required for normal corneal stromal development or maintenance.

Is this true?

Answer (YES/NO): NO